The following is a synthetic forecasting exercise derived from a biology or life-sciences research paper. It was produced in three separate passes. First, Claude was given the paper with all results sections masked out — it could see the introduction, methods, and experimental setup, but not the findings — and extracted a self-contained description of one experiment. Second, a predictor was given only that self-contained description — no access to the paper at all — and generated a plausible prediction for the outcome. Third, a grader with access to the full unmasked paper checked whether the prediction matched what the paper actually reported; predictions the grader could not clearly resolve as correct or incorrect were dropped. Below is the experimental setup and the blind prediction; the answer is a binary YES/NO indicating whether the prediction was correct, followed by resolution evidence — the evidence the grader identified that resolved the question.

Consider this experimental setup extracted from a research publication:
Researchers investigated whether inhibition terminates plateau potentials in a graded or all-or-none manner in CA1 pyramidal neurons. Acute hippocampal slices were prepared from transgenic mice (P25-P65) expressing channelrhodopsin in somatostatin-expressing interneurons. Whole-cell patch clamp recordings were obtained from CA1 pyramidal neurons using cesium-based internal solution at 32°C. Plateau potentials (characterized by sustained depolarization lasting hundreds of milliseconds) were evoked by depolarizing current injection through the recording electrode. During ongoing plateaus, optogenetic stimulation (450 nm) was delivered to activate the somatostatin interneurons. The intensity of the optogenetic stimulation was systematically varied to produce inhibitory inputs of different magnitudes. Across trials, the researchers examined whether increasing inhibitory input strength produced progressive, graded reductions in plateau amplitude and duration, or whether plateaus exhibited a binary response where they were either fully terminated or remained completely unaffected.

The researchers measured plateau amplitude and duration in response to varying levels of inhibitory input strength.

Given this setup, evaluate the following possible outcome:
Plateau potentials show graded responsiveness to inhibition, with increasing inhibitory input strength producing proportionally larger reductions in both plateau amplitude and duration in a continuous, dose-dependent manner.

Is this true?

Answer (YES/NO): NO